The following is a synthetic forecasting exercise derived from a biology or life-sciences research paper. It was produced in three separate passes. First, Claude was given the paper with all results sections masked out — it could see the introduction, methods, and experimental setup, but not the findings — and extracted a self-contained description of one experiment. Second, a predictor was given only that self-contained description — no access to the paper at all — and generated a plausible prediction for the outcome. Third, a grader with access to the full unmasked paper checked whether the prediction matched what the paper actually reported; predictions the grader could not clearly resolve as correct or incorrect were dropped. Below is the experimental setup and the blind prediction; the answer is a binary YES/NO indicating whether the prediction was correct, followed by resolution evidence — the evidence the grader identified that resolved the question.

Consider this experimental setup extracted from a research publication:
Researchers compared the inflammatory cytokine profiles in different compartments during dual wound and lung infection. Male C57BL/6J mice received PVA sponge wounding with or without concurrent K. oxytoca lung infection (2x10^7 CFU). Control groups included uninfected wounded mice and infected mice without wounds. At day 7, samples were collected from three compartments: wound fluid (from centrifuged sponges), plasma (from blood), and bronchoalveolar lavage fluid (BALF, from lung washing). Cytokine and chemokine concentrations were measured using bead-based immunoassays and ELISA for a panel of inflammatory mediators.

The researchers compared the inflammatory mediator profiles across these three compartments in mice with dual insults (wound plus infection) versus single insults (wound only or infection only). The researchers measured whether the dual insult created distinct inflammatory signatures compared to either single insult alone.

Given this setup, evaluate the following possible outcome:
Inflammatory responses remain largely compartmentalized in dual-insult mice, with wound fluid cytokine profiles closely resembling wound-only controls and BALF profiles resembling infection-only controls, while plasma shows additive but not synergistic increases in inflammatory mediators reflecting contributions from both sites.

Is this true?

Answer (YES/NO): NO